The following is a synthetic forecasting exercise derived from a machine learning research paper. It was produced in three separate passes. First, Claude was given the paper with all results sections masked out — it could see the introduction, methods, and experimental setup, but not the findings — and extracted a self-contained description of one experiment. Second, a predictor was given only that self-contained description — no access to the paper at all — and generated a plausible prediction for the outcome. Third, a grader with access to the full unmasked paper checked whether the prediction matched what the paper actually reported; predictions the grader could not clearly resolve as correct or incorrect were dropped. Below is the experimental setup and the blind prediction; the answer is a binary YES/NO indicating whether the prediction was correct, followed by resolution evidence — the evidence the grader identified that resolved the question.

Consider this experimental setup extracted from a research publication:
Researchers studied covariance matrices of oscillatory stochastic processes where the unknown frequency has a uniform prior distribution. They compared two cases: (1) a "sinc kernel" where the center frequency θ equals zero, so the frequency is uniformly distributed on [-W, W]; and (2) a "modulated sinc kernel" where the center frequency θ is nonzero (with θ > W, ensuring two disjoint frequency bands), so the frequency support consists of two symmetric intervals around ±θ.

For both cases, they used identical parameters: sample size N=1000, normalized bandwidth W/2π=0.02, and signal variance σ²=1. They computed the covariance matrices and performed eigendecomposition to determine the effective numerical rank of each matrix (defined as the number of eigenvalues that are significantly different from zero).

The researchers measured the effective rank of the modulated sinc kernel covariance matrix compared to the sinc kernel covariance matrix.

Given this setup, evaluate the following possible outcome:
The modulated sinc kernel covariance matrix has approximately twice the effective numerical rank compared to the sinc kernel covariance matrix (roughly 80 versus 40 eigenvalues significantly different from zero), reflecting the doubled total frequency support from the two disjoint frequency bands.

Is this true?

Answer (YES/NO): YES